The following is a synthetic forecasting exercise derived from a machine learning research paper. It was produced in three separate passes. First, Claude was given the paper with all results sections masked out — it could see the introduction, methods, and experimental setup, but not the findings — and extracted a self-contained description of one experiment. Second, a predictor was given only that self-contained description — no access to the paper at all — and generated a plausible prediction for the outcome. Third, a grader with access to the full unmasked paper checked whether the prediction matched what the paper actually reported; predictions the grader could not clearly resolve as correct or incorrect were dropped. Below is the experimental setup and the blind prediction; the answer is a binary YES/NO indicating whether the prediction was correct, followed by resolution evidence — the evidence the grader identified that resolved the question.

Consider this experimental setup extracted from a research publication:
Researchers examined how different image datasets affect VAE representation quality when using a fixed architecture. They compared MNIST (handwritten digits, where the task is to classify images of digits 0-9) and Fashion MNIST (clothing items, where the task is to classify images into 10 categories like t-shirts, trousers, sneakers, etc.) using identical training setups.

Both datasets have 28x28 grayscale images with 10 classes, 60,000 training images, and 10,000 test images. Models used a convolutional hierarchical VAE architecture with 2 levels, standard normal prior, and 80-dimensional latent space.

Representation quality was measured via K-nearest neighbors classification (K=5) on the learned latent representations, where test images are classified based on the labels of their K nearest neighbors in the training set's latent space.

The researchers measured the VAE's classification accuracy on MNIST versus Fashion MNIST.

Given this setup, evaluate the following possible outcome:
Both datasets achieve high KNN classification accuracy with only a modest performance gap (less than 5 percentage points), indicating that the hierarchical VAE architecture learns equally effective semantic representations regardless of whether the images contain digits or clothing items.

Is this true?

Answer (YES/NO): NO